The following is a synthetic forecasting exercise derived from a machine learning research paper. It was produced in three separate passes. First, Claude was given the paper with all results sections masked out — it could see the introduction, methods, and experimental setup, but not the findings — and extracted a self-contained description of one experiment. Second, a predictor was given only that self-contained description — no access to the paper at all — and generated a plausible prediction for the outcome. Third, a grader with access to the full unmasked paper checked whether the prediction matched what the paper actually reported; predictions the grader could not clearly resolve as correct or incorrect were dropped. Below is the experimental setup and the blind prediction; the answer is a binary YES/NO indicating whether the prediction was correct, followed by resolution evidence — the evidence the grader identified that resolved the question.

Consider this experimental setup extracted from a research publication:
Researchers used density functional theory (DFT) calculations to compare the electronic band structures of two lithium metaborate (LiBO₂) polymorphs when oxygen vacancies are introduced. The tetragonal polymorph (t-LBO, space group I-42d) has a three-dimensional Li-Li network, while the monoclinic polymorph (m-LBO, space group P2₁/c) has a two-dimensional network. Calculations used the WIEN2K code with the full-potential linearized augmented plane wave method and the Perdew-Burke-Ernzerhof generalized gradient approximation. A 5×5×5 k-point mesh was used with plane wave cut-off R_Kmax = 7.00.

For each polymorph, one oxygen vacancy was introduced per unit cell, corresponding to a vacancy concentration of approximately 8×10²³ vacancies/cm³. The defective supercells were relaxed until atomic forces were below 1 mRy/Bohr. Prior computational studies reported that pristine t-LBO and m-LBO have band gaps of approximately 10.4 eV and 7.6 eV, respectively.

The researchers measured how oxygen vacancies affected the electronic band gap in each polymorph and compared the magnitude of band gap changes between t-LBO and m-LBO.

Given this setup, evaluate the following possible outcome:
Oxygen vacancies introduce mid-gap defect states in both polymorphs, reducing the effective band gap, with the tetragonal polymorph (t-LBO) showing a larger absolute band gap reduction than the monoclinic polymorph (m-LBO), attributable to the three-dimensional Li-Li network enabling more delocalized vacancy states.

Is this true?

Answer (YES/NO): NO